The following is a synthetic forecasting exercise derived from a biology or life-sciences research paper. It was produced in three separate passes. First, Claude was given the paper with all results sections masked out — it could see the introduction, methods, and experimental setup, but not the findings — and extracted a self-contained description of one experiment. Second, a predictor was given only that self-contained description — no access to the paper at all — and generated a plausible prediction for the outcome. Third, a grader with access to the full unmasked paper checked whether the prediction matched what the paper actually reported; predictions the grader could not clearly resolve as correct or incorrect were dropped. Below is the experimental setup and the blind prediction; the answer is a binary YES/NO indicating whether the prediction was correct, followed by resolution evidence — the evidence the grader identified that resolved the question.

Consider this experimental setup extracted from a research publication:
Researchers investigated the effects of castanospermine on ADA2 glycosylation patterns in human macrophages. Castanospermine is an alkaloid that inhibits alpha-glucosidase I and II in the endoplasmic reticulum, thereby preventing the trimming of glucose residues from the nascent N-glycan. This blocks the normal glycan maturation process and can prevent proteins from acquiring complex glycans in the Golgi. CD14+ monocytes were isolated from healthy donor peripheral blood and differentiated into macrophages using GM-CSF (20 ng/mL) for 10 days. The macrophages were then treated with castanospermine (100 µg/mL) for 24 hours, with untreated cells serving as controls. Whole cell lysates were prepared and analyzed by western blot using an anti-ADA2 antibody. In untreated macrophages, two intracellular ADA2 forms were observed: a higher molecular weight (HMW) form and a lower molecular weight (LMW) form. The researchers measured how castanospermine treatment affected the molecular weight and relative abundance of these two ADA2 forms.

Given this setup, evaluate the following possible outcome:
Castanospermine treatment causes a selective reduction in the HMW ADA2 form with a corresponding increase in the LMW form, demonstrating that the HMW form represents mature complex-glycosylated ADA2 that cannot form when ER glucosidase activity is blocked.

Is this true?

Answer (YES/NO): NO